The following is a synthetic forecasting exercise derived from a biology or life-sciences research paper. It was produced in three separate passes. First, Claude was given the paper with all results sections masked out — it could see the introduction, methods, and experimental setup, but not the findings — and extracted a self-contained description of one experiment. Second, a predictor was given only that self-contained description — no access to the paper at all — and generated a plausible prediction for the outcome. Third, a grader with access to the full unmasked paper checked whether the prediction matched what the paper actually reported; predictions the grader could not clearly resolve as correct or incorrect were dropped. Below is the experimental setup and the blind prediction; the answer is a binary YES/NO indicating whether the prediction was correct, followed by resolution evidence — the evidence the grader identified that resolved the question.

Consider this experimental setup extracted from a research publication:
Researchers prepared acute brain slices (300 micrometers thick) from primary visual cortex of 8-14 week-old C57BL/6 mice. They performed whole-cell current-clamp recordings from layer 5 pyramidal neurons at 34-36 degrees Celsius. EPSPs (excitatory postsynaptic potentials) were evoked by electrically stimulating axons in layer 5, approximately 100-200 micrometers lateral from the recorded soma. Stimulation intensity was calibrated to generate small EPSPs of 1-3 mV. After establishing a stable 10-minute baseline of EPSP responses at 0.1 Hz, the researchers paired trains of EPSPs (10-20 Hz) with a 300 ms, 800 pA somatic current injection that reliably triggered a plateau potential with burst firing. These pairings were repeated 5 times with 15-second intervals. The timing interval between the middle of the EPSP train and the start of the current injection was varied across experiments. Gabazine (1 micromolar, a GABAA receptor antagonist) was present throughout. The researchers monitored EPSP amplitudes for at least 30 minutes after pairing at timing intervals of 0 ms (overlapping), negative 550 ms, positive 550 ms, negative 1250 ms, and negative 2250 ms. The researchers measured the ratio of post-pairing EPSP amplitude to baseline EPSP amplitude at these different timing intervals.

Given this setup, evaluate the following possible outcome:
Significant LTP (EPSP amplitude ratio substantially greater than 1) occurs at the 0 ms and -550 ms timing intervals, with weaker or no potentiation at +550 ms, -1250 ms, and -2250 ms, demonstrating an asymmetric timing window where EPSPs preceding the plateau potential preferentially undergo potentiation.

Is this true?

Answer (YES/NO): NO